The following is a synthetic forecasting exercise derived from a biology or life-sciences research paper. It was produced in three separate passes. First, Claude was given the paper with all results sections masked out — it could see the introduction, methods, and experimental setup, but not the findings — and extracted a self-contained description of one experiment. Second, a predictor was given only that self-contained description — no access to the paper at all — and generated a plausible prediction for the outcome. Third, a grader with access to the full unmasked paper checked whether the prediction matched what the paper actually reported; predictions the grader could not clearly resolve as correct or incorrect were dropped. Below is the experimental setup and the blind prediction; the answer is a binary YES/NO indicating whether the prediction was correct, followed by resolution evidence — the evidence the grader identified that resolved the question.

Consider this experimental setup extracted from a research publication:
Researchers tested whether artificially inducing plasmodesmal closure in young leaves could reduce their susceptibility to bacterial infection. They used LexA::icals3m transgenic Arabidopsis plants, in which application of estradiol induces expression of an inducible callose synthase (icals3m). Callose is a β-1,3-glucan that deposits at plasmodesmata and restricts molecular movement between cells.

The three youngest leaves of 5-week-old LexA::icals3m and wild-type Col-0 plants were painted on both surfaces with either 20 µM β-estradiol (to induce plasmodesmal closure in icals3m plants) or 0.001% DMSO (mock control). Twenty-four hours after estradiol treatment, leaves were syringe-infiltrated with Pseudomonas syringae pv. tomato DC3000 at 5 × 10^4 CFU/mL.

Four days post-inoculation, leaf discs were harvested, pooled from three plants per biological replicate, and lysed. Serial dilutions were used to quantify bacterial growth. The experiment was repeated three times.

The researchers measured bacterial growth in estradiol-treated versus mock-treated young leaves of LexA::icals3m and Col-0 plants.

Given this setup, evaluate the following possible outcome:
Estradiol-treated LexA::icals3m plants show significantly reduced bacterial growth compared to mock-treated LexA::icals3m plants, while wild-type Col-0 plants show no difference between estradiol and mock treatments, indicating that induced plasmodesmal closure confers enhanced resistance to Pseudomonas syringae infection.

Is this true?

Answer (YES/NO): YES